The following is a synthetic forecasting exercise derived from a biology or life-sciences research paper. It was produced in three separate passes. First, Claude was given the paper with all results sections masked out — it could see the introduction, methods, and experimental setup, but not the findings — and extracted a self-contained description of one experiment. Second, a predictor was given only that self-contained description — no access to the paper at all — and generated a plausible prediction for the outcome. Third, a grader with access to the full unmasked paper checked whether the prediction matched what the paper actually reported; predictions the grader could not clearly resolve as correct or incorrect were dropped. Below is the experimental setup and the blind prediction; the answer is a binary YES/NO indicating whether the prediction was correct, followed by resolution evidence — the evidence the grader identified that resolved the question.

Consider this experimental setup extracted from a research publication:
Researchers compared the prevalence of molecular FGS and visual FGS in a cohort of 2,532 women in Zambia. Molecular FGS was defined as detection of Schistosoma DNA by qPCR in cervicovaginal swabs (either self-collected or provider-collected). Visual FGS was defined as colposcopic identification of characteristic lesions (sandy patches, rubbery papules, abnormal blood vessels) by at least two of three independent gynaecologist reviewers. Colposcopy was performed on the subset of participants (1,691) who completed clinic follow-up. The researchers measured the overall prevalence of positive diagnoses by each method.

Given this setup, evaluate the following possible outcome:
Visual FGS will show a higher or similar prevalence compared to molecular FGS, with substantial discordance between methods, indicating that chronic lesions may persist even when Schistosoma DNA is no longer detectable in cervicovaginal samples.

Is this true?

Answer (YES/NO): YES